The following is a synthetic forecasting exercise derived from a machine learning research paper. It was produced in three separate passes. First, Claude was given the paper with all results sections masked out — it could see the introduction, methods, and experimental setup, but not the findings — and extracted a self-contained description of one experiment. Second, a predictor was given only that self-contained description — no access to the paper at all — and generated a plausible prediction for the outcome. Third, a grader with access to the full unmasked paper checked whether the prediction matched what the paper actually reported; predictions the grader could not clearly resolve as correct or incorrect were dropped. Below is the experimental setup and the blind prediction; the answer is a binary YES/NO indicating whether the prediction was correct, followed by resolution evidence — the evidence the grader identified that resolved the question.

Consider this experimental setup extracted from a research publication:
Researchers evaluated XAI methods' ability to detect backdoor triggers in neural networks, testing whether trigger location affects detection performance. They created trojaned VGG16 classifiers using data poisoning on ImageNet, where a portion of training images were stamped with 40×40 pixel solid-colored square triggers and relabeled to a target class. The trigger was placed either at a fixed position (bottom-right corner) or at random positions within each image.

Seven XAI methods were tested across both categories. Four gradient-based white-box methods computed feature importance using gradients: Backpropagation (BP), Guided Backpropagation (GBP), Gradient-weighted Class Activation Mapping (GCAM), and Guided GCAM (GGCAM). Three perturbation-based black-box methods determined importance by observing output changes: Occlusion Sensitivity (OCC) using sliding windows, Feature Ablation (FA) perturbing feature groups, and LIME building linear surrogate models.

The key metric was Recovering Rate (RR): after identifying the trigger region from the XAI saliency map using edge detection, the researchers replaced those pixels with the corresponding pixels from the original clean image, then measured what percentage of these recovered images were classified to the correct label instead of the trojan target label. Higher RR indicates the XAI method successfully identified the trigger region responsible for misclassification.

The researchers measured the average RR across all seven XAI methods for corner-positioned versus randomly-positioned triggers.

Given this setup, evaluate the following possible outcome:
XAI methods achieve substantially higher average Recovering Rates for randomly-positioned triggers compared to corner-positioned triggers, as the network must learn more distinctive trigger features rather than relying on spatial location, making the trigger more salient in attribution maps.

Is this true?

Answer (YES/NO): YES